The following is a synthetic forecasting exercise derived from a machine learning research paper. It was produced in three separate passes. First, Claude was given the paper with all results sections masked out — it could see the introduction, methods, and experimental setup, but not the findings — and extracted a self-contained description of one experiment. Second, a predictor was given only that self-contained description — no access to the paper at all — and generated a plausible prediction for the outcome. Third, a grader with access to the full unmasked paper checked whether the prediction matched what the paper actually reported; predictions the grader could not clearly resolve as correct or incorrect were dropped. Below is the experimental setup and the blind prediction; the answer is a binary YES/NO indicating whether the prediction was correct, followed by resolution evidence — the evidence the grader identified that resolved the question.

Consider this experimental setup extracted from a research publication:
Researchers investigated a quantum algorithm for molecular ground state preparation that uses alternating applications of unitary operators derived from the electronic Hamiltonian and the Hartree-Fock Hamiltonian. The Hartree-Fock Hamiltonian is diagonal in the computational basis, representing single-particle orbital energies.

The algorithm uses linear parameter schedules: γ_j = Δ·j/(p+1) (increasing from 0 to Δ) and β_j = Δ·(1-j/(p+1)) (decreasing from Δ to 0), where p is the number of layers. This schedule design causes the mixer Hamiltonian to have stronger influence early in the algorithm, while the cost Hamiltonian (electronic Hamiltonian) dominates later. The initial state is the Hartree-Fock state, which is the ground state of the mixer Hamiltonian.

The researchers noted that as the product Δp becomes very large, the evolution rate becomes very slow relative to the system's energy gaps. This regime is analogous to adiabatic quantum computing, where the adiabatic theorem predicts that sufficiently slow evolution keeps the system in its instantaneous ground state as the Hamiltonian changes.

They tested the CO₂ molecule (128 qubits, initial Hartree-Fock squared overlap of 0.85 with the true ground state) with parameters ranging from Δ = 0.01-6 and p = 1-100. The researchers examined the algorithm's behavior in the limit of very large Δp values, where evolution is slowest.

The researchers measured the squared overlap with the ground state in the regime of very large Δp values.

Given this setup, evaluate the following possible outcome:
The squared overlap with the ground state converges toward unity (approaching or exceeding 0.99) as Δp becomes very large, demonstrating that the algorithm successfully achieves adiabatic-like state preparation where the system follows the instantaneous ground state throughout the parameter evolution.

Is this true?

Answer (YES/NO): YES